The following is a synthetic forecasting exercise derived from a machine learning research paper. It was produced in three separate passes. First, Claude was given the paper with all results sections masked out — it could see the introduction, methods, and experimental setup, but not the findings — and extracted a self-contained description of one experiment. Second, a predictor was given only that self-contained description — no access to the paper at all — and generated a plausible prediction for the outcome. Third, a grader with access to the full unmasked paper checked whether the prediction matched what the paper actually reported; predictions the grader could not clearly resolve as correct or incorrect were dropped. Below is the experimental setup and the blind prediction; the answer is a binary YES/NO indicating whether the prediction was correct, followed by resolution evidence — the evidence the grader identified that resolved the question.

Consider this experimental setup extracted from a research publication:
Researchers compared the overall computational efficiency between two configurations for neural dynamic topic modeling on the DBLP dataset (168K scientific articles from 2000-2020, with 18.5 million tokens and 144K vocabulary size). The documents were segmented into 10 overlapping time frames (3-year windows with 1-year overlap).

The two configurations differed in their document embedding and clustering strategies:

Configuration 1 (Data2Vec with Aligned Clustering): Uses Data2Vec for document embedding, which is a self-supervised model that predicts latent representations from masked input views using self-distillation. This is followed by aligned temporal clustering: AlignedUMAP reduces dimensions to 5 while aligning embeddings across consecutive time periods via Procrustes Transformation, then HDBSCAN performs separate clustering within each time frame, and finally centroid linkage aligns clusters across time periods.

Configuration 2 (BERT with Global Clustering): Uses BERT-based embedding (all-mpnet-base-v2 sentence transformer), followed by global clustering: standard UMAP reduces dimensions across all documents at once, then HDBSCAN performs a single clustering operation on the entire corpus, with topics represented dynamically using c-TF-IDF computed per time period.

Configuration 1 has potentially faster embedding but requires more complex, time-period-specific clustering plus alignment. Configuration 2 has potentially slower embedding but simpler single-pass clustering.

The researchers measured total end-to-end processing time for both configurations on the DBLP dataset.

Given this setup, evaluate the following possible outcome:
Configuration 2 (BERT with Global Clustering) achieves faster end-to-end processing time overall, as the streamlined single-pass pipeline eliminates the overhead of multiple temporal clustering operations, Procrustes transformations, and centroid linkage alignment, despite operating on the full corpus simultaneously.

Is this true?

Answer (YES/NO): NO